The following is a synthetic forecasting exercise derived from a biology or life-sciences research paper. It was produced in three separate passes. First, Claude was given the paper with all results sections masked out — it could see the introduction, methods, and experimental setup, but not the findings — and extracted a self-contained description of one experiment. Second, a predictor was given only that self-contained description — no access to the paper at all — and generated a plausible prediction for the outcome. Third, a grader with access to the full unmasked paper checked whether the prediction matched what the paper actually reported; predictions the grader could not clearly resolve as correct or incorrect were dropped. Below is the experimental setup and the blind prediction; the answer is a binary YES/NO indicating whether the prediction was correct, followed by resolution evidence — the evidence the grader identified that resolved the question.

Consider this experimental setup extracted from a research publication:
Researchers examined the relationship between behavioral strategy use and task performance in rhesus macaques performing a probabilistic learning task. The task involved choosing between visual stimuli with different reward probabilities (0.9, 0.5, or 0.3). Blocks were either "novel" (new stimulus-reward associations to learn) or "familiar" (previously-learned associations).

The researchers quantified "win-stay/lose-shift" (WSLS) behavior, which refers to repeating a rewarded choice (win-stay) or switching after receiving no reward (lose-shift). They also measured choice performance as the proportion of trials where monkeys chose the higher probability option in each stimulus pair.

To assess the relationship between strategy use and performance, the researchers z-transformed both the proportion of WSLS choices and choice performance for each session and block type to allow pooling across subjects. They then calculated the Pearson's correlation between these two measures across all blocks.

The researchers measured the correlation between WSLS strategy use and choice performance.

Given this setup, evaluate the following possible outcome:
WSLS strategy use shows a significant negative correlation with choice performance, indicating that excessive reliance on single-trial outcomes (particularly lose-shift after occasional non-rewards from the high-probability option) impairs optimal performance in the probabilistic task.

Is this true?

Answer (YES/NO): NO